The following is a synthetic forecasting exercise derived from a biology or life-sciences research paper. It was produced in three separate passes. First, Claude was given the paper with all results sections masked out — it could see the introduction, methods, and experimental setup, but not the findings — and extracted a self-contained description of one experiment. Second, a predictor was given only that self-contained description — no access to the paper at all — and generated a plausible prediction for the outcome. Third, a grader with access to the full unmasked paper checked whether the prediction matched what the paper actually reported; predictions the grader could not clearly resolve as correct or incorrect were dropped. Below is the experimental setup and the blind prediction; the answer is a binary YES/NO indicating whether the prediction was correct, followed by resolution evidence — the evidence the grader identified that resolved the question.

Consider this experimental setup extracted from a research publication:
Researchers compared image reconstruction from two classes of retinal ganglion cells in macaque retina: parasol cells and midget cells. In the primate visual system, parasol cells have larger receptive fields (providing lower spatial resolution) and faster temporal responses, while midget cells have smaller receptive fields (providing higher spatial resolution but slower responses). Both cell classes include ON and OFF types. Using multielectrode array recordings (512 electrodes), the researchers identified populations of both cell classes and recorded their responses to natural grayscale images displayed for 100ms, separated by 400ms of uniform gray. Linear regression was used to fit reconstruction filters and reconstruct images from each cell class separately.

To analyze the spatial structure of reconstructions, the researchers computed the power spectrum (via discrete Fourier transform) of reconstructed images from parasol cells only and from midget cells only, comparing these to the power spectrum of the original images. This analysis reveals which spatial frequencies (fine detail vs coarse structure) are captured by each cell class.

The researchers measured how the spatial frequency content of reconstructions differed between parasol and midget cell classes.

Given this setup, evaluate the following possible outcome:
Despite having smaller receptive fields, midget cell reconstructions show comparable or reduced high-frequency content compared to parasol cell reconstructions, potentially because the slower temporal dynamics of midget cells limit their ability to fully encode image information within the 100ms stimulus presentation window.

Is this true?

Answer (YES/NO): NO